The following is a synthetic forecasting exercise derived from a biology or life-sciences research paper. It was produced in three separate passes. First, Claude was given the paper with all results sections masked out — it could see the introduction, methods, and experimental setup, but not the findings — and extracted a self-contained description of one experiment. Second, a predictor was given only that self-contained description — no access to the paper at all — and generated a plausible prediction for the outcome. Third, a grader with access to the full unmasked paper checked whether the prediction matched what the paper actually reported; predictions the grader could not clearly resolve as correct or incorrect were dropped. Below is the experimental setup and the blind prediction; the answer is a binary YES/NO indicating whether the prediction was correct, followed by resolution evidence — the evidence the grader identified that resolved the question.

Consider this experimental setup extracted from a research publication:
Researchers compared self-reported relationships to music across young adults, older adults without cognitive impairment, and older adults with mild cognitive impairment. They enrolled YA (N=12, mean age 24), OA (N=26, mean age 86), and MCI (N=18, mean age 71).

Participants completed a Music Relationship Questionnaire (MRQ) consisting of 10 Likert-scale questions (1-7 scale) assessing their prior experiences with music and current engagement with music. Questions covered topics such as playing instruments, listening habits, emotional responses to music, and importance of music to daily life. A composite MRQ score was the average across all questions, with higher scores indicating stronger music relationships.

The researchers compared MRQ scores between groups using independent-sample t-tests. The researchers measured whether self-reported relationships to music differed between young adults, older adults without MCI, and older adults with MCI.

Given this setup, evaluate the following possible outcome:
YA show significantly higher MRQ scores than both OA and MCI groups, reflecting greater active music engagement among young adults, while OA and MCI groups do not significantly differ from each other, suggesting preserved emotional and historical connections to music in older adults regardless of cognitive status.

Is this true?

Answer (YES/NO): NO